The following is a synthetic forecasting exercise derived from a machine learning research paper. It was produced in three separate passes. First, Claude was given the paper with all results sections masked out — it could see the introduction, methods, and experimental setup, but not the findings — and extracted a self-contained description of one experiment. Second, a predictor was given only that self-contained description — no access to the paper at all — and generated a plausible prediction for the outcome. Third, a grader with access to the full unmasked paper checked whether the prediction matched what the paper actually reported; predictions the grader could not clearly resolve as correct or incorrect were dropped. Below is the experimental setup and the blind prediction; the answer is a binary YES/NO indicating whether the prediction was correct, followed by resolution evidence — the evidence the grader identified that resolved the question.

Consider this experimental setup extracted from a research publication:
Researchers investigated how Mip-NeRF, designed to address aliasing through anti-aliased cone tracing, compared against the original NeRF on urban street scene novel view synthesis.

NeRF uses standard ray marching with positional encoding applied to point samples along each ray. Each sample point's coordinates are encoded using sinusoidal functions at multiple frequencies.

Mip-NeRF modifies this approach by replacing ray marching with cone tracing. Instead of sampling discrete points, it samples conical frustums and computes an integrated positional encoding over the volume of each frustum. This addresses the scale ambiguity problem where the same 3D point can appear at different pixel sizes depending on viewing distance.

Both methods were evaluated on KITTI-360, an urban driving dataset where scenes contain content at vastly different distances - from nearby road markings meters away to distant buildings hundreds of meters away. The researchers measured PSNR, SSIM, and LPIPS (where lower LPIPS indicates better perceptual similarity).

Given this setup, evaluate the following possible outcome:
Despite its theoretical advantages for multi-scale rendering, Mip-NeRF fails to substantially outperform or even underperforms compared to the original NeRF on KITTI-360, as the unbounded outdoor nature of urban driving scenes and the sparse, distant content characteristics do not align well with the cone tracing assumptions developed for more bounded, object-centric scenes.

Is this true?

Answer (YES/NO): NO